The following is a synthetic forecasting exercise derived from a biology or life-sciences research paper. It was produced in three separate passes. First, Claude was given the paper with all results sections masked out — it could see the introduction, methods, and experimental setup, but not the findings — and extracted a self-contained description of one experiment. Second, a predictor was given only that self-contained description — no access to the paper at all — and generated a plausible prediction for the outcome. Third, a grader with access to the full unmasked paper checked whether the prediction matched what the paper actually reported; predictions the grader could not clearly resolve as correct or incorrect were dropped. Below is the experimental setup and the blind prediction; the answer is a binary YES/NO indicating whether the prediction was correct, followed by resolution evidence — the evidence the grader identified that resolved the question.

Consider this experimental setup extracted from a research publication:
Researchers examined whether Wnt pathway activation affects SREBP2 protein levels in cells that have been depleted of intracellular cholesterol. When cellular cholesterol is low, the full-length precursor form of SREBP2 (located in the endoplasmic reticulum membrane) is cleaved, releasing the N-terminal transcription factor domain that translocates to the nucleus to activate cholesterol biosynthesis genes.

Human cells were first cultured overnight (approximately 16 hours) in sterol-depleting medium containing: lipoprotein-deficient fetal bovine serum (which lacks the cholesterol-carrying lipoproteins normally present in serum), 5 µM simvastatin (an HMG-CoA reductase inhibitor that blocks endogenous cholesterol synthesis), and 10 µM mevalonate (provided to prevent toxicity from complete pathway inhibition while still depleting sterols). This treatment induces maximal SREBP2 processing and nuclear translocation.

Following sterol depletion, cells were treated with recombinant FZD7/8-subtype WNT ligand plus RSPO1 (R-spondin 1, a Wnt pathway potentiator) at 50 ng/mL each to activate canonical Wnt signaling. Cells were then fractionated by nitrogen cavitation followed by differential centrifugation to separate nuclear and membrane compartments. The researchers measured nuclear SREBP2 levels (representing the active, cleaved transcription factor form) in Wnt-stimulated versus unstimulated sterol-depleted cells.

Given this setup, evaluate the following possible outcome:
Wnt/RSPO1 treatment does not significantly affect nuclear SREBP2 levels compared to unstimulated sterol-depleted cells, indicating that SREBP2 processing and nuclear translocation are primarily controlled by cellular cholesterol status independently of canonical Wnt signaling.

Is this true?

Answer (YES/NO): NO